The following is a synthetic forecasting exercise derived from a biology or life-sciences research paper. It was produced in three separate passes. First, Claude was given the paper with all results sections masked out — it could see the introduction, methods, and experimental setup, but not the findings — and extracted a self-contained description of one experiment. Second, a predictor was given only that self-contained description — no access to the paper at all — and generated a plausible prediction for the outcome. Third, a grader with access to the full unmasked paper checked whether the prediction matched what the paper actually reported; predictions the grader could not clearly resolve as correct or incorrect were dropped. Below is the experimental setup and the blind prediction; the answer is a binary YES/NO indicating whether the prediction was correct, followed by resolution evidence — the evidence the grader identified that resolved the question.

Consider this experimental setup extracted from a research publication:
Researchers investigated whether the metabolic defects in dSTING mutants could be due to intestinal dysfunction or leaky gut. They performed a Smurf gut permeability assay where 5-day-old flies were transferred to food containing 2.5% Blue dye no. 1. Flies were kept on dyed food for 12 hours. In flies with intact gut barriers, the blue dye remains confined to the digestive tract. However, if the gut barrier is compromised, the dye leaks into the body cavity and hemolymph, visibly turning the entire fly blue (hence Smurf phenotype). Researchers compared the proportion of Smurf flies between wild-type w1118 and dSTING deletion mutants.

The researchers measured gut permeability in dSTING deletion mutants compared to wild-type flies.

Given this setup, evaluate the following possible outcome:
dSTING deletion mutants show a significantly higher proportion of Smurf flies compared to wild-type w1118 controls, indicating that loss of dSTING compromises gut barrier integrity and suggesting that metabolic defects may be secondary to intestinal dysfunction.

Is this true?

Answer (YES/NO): NO